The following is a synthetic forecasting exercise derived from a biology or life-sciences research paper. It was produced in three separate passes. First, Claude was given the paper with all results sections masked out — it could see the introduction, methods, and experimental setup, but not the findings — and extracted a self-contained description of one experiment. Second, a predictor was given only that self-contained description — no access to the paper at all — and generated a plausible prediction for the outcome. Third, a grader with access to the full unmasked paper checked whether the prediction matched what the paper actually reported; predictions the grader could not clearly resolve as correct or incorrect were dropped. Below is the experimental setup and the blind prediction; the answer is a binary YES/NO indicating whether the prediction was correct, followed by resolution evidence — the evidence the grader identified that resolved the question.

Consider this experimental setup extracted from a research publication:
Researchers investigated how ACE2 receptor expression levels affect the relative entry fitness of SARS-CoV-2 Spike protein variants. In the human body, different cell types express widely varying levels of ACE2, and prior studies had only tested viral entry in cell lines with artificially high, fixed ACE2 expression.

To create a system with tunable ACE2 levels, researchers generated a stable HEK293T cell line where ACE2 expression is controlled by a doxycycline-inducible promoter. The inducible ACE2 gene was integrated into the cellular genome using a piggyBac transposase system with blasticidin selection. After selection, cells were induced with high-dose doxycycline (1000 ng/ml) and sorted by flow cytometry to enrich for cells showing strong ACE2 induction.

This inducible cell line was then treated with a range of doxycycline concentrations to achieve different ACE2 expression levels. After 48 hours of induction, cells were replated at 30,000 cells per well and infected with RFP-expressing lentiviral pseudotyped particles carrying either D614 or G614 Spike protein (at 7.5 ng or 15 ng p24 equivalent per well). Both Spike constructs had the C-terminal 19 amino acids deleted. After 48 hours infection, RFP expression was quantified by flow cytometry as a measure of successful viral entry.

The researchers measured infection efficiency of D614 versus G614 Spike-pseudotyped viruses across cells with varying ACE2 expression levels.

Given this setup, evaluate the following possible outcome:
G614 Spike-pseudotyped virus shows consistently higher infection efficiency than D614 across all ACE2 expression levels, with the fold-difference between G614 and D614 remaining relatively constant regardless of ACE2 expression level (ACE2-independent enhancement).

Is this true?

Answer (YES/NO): YES